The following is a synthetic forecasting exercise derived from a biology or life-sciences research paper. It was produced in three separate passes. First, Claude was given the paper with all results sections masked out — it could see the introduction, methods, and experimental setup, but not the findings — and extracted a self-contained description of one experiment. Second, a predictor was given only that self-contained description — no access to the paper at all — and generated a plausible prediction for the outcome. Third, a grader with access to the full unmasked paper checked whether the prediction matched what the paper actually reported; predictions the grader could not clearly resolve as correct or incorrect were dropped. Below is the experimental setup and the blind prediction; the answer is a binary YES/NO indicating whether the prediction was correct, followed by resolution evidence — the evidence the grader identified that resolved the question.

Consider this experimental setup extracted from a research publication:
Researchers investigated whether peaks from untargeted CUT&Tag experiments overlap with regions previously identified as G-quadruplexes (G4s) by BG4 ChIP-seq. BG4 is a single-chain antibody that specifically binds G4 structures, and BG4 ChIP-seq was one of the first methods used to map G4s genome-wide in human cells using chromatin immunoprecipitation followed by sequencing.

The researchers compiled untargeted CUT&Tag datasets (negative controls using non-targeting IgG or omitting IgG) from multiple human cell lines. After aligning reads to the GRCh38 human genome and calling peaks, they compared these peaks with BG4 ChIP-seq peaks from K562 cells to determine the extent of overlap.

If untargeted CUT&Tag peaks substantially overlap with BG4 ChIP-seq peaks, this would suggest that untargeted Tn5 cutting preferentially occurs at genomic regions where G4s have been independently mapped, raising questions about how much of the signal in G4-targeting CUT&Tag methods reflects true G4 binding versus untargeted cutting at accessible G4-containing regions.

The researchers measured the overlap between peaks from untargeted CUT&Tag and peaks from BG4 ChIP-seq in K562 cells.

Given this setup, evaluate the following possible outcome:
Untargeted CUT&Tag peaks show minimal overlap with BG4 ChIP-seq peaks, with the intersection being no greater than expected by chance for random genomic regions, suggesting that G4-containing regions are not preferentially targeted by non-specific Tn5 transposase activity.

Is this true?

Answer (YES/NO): NO